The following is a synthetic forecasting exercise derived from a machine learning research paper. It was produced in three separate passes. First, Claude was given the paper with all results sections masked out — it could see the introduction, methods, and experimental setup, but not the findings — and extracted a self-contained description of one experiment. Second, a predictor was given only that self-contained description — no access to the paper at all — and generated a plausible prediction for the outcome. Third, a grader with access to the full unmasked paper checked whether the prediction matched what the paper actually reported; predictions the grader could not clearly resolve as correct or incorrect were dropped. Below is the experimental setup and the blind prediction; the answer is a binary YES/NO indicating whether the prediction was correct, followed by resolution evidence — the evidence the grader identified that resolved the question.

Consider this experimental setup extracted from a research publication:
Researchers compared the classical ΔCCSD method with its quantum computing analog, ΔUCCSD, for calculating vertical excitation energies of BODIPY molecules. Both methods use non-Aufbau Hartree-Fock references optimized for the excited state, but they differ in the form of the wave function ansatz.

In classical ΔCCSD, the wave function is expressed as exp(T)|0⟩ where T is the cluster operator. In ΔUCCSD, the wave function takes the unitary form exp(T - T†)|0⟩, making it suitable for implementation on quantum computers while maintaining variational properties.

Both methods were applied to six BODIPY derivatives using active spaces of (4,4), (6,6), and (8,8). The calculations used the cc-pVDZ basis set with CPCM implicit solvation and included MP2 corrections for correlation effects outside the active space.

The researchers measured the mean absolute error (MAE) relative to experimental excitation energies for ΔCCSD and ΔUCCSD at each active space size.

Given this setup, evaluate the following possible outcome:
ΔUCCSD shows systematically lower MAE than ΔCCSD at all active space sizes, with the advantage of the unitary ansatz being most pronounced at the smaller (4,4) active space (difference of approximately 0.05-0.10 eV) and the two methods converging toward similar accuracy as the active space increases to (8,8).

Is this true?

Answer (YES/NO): NO